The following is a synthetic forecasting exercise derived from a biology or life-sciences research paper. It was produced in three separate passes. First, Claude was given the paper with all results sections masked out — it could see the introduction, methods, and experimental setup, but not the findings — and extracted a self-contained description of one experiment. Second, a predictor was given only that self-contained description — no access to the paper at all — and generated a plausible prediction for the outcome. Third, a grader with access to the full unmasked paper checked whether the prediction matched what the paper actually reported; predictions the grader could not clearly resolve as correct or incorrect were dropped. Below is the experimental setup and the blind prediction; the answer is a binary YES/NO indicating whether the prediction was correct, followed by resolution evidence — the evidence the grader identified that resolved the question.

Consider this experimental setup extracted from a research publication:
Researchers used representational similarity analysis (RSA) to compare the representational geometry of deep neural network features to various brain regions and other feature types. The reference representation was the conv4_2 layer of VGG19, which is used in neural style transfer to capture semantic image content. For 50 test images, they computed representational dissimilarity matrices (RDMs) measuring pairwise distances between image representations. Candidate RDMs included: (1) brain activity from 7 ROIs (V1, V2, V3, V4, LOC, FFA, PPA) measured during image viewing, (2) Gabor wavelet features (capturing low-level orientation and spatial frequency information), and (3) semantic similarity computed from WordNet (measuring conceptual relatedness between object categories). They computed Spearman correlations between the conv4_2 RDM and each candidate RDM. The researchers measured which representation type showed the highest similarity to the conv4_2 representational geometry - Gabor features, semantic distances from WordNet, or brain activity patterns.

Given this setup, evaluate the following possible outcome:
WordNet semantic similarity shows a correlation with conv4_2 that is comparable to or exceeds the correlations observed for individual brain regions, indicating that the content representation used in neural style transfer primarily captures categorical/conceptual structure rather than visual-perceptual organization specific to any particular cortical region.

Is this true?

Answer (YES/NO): NO